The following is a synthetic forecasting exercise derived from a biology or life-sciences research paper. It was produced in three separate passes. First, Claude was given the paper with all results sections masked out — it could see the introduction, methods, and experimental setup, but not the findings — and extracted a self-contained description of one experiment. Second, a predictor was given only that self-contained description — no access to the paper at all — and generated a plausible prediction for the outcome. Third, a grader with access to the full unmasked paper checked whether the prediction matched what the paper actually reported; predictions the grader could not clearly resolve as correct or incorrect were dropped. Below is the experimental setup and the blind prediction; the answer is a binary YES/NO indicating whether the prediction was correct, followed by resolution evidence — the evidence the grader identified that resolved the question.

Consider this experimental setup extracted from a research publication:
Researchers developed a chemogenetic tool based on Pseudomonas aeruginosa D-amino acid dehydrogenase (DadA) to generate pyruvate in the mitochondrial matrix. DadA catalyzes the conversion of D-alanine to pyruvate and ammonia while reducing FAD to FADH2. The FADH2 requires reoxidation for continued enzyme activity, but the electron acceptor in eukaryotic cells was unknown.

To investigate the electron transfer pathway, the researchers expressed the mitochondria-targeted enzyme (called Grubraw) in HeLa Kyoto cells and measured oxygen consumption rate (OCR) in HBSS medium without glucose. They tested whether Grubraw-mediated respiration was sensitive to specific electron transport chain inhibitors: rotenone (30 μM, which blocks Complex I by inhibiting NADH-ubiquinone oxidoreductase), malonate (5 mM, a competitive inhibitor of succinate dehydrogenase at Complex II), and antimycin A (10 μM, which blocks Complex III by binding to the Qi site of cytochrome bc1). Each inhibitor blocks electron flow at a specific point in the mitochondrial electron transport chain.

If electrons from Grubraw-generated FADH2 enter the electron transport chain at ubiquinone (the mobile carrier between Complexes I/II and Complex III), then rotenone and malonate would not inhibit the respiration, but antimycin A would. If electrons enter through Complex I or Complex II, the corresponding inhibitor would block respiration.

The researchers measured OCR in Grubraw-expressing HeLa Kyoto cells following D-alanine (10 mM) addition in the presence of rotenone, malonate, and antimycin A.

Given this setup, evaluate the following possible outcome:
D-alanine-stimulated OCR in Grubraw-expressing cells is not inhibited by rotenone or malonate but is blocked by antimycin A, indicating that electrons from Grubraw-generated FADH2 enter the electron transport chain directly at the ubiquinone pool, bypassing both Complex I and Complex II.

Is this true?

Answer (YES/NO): YES